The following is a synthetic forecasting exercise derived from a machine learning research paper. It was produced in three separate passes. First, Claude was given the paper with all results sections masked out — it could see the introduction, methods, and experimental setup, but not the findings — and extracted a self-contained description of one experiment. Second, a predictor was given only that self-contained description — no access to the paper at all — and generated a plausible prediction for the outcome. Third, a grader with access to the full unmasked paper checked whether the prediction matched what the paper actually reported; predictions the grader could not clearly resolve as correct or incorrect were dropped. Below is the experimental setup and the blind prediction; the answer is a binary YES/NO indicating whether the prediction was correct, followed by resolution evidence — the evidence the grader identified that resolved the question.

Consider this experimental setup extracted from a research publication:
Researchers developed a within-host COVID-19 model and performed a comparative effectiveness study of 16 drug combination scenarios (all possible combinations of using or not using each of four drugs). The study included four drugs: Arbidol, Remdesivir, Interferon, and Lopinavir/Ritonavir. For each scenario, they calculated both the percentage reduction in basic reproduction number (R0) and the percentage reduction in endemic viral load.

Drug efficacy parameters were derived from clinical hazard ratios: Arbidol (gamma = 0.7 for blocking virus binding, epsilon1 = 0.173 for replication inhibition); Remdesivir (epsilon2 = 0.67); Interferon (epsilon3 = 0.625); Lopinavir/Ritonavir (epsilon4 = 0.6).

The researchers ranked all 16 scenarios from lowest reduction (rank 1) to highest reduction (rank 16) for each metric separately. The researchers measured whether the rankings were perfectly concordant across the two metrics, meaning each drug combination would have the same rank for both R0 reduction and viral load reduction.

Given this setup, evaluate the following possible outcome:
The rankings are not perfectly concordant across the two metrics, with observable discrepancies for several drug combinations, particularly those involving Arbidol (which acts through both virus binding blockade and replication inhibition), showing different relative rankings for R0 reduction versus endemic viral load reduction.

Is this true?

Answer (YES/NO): YES